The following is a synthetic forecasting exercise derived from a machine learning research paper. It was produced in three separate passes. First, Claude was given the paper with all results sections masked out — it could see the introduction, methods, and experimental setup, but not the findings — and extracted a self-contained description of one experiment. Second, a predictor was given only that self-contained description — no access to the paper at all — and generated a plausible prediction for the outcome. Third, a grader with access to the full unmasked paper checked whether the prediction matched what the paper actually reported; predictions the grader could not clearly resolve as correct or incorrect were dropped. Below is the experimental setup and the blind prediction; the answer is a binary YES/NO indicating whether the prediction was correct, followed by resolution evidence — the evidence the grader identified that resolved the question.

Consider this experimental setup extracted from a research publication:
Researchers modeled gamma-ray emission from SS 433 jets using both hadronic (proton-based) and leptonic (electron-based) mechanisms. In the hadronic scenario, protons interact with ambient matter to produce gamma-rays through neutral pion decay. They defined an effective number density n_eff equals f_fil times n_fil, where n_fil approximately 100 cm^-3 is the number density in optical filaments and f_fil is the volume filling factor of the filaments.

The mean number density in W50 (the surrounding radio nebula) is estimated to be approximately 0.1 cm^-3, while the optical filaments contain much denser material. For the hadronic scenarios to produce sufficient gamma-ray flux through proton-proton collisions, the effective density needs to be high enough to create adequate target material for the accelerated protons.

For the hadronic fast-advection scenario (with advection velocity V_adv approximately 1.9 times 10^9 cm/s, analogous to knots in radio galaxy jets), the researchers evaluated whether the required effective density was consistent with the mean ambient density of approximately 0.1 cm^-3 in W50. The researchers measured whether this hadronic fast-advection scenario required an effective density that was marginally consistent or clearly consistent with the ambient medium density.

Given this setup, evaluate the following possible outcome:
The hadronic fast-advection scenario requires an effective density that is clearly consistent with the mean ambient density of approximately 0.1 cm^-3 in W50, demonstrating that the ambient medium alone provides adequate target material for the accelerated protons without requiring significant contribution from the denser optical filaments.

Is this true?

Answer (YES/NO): NO